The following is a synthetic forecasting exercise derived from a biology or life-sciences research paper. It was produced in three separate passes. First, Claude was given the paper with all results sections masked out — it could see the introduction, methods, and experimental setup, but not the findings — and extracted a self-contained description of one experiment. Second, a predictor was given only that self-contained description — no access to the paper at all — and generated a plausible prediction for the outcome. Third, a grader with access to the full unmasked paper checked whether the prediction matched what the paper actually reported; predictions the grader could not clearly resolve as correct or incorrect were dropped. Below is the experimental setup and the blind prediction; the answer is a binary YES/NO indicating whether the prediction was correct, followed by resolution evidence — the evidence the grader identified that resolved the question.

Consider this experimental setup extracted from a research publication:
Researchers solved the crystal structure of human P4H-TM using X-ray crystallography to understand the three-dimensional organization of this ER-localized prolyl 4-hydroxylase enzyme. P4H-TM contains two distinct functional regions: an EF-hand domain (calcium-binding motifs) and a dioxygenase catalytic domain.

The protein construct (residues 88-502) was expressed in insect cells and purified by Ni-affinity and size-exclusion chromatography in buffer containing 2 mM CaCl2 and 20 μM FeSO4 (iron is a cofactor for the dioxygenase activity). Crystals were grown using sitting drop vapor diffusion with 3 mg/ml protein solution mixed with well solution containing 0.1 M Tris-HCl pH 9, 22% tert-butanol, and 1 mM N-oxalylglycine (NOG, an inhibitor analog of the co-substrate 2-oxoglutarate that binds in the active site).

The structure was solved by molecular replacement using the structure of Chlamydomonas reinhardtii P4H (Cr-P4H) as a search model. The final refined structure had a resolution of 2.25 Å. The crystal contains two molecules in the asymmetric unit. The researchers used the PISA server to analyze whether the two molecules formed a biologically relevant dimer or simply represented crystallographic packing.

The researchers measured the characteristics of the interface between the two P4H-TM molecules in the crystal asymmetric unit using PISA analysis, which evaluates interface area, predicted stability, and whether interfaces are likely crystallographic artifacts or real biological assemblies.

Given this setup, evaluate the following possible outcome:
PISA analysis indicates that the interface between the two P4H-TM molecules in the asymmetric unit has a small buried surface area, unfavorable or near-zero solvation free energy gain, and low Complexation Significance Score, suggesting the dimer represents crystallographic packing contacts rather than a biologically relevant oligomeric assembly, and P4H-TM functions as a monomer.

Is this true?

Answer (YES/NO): NO